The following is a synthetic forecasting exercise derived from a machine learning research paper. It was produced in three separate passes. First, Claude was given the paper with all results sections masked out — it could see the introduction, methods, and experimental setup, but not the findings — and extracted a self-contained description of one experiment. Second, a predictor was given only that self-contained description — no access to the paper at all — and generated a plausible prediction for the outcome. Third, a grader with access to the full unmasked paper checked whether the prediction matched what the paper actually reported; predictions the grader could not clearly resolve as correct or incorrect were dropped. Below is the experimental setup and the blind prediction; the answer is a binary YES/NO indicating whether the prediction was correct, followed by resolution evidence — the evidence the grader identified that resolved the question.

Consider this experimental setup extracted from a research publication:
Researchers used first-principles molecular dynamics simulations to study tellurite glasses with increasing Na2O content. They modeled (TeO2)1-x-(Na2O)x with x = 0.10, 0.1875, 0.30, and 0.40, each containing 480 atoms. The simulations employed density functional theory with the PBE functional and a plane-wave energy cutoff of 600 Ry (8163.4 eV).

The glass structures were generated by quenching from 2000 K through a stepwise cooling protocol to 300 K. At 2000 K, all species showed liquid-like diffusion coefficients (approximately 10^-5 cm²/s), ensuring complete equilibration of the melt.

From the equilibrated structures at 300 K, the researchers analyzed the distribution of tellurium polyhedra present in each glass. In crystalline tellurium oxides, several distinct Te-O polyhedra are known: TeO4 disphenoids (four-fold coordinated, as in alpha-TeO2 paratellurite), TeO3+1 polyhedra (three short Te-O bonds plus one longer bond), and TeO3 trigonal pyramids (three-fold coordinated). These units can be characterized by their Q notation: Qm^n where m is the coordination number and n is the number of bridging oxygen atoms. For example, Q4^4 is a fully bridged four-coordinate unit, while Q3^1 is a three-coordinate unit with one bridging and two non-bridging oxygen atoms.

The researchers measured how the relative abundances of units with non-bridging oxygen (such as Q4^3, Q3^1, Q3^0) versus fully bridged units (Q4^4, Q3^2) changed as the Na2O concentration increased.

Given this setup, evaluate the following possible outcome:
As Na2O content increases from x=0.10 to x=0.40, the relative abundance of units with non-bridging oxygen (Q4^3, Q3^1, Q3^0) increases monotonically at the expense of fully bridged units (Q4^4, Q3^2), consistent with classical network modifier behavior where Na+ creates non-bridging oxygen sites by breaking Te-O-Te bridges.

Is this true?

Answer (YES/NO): NO